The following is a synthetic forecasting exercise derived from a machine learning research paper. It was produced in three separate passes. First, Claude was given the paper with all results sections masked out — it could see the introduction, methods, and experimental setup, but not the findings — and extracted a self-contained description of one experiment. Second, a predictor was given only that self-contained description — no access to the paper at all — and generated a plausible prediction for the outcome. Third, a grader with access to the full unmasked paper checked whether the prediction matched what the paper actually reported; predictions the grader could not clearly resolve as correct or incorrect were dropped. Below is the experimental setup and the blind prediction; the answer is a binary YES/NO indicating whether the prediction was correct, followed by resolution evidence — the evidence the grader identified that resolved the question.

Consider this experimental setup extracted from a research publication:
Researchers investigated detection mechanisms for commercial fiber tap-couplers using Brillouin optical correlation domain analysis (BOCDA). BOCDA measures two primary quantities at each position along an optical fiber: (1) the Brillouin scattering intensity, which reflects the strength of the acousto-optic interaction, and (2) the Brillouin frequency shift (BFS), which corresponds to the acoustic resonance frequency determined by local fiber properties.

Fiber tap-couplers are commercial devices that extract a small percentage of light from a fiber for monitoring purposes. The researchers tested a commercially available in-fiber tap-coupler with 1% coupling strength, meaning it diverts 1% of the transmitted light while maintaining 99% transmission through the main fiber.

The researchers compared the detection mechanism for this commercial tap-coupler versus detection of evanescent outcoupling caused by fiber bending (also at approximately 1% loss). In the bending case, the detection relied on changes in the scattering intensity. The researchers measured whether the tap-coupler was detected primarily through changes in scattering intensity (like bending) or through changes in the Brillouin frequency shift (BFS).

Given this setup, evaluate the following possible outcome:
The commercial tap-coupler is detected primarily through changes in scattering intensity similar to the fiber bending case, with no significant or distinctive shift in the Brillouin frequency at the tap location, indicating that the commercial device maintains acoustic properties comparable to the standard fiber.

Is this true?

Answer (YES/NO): NO